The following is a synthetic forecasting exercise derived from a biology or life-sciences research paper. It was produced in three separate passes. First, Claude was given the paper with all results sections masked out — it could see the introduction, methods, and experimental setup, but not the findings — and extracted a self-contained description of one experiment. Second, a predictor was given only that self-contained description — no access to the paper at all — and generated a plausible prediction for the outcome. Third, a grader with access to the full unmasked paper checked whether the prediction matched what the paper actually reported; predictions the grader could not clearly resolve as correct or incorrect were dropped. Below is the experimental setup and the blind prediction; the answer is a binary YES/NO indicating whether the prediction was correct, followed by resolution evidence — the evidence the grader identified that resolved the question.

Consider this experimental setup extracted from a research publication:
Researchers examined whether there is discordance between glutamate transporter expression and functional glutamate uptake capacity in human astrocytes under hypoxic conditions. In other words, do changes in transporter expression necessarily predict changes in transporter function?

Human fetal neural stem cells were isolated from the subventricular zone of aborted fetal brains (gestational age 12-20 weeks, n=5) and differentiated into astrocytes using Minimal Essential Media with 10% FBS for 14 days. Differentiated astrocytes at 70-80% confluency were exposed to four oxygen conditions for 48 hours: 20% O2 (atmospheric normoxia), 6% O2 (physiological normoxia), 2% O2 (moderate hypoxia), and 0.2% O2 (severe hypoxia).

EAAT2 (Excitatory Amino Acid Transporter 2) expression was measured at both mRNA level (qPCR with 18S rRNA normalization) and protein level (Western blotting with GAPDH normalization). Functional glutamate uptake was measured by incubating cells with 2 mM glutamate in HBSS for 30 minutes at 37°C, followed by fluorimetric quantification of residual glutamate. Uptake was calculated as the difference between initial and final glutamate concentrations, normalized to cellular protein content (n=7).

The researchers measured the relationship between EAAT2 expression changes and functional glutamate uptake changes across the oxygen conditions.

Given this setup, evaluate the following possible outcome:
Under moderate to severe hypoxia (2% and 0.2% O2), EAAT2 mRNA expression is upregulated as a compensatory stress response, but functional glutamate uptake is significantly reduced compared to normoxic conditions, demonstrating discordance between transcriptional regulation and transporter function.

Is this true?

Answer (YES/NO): NO